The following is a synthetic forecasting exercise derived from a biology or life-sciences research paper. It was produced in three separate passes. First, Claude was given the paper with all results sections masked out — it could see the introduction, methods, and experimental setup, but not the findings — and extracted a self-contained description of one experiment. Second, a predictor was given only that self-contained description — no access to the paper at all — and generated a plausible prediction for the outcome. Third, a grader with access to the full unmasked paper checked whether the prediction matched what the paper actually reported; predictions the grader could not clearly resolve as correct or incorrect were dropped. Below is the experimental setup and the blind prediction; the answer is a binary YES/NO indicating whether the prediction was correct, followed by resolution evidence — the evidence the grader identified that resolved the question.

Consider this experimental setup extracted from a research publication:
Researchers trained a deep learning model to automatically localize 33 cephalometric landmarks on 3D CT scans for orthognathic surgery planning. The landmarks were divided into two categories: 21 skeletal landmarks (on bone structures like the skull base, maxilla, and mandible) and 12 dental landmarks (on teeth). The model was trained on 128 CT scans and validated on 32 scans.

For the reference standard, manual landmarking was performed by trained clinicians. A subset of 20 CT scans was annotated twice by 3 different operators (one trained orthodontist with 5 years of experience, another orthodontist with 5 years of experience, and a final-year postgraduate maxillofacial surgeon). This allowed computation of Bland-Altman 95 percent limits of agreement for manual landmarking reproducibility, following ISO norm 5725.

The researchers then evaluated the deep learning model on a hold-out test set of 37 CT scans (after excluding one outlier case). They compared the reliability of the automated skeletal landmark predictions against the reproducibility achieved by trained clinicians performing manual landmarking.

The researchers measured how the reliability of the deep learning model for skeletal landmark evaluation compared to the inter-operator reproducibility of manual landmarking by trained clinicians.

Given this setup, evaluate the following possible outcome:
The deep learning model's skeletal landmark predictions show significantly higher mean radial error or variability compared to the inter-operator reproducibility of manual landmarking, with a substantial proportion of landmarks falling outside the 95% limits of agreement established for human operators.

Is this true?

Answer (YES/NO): NO